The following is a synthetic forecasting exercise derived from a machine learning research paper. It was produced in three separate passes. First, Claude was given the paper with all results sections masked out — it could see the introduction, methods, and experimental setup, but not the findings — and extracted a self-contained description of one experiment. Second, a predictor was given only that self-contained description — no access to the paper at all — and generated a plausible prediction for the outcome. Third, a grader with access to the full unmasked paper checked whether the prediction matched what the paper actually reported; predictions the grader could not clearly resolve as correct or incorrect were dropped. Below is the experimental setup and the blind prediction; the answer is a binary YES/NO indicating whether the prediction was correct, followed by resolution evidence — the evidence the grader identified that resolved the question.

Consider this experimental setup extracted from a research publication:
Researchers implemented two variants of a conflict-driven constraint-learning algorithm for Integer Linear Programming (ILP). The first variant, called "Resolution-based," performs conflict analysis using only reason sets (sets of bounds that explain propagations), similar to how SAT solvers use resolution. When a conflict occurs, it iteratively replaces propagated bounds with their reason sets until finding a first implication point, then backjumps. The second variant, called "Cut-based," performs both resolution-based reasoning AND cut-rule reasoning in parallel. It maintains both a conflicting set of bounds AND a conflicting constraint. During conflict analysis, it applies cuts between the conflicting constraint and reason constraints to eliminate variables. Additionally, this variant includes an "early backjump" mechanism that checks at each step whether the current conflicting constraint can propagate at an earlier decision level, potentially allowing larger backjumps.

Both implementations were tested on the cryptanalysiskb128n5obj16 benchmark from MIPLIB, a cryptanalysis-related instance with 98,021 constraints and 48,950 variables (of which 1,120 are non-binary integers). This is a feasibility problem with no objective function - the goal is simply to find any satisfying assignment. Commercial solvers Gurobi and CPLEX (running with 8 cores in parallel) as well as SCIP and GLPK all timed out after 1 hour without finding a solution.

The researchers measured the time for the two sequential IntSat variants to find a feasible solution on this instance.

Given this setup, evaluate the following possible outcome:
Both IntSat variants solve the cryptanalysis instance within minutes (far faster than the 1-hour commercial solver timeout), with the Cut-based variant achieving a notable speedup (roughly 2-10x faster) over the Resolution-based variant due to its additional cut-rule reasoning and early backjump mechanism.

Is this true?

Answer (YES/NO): NO